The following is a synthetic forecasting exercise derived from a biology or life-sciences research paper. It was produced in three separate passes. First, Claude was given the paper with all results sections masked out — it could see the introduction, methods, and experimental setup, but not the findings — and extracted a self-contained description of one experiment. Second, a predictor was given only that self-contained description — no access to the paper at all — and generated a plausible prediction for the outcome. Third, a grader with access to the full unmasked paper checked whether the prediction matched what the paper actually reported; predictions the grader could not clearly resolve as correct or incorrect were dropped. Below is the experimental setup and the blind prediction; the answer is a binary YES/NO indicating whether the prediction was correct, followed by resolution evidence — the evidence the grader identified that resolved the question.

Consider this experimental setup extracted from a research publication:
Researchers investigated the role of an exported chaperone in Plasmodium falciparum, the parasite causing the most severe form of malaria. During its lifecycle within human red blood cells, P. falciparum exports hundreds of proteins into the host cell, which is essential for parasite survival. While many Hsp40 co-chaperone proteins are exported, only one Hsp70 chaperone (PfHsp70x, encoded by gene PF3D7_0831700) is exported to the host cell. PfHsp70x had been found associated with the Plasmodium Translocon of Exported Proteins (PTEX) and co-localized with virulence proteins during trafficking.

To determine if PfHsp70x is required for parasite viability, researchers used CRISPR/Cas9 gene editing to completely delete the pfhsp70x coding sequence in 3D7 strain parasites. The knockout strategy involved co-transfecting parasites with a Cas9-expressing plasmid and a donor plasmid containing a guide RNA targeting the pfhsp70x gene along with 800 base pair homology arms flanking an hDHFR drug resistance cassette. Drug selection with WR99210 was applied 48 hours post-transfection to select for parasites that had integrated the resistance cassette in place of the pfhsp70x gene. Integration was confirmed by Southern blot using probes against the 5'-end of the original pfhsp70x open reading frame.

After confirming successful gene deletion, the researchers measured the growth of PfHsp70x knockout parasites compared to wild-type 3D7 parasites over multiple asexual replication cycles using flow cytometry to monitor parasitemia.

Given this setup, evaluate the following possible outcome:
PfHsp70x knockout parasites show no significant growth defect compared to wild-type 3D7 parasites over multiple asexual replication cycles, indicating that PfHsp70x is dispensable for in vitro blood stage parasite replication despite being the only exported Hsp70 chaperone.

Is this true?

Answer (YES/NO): YES